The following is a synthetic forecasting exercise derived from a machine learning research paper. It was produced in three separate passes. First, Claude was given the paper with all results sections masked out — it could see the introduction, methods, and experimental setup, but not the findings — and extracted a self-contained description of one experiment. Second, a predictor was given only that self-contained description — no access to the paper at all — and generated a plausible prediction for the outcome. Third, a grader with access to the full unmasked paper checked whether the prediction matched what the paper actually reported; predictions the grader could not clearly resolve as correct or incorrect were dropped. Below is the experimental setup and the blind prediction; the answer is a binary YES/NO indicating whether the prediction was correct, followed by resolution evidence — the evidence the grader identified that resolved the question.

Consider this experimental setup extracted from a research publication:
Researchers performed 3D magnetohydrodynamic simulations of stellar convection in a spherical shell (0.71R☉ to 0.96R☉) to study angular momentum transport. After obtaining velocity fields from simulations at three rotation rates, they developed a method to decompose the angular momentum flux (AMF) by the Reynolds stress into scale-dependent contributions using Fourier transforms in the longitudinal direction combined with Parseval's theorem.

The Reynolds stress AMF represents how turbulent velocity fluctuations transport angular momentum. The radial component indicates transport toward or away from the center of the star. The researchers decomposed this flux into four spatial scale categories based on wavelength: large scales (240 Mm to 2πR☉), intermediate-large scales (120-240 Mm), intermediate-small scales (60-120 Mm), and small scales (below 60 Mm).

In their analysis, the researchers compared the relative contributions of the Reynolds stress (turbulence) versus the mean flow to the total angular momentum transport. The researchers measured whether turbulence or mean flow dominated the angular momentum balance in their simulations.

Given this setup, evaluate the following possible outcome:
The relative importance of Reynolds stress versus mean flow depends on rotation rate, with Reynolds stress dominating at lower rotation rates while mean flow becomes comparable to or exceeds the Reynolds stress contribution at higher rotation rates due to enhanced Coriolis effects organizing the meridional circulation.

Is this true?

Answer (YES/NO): NO